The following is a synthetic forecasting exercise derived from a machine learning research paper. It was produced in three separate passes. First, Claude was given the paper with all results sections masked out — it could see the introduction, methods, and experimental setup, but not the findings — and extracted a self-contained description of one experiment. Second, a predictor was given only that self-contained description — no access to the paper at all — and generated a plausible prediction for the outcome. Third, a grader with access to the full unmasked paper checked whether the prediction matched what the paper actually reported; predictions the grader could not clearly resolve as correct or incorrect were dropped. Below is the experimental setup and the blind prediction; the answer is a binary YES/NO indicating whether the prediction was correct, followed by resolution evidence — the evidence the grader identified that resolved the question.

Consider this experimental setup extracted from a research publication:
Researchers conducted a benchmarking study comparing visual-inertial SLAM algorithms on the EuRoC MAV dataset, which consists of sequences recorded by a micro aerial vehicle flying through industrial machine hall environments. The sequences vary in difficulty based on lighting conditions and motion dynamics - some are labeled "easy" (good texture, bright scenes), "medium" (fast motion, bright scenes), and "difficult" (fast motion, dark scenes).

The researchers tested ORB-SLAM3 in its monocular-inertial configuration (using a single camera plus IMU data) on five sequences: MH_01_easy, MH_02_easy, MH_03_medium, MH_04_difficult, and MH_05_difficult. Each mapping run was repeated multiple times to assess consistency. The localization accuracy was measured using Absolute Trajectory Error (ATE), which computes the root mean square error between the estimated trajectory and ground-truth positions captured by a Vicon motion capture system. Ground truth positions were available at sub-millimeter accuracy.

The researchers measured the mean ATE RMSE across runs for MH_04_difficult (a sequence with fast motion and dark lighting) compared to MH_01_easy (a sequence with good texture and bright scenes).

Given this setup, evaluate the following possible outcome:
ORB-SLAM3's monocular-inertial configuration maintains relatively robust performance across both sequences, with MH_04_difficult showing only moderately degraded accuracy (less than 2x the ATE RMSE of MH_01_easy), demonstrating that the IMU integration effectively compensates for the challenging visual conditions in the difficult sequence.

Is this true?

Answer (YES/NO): YES